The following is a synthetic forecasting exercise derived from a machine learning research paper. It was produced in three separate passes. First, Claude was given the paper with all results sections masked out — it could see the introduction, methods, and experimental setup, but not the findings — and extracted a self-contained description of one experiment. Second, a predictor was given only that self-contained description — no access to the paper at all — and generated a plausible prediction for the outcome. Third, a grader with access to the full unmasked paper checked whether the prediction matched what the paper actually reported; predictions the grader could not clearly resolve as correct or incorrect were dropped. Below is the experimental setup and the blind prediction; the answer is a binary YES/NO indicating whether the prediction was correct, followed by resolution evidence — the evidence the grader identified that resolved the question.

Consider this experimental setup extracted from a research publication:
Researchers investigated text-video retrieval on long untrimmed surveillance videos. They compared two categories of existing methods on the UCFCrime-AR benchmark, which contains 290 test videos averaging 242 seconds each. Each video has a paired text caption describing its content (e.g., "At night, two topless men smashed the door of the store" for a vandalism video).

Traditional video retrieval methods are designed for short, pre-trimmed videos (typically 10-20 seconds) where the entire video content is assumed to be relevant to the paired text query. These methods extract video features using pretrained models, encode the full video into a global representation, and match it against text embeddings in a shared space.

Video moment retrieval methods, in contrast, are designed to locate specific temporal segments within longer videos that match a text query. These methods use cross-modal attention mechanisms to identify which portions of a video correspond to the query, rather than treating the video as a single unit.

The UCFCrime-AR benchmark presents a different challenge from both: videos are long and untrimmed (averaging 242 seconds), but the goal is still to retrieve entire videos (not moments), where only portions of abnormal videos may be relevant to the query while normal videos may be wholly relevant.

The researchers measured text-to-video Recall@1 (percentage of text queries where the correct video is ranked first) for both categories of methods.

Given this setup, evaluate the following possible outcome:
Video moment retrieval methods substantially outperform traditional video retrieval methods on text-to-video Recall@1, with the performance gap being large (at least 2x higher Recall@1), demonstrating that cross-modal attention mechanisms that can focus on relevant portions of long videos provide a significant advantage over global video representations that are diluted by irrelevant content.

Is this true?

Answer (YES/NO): NO